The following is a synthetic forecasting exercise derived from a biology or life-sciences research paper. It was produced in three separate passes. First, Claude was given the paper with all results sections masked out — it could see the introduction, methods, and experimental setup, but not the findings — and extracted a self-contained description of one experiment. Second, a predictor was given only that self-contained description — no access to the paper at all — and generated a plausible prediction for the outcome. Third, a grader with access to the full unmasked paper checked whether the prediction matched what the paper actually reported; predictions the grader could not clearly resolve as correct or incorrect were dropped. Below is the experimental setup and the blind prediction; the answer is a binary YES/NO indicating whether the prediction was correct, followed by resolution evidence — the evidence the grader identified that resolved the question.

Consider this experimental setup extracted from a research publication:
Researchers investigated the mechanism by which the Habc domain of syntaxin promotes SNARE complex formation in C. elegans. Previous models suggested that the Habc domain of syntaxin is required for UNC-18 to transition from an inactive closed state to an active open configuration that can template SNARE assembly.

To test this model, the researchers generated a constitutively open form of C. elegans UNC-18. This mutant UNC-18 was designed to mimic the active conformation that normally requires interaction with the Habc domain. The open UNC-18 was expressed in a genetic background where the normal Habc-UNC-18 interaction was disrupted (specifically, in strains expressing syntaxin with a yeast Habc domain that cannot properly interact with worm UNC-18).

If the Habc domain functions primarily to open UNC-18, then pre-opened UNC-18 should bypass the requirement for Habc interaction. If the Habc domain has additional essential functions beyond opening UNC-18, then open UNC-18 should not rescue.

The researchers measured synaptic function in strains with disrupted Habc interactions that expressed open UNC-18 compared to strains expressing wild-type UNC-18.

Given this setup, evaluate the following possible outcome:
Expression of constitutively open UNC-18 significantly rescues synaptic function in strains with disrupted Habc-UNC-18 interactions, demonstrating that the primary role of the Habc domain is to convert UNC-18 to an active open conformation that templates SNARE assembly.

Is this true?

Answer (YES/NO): YES